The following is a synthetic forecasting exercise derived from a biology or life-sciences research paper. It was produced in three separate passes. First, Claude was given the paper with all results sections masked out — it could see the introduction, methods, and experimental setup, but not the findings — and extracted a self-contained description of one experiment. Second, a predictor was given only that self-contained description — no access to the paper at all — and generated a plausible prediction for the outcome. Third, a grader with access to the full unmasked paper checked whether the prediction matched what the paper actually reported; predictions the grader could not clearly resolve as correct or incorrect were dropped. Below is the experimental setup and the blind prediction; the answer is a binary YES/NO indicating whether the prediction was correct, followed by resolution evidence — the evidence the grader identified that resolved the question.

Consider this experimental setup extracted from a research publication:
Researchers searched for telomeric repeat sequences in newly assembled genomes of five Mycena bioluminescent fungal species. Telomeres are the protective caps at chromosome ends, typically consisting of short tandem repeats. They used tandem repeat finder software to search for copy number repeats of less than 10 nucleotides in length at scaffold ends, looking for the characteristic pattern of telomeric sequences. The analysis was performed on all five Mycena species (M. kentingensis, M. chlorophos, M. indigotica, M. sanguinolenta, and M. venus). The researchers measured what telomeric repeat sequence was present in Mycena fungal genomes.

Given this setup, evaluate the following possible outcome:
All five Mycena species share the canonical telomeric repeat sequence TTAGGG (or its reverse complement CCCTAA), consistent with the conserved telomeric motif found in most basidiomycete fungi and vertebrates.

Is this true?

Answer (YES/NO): YES